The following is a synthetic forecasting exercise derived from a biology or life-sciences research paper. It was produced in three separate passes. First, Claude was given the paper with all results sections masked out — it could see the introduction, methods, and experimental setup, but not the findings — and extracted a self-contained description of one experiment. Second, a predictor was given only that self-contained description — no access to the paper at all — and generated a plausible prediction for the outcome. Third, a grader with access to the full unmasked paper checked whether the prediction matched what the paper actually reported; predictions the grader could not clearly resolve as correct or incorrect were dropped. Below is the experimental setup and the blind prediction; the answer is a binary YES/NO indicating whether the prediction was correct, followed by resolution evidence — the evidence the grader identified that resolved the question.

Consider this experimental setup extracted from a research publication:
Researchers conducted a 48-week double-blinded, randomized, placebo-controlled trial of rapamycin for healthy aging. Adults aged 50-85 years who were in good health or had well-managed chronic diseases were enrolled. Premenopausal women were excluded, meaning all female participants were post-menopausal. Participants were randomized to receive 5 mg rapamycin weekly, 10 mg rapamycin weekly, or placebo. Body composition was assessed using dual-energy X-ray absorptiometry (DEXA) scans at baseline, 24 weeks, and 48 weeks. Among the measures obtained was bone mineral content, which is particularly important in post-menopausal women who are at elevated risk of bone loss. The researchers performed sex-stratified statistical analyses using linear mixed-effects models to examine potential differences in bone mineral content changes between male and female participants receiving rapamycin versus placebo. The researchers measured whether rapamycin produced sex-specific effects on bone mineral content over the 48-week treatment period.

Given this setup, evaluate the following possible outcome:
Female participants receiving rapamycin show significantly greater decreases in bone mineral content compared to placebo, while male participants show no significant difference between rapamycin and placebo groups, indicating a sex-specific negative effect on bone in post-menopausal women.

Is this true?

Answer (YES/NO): NO